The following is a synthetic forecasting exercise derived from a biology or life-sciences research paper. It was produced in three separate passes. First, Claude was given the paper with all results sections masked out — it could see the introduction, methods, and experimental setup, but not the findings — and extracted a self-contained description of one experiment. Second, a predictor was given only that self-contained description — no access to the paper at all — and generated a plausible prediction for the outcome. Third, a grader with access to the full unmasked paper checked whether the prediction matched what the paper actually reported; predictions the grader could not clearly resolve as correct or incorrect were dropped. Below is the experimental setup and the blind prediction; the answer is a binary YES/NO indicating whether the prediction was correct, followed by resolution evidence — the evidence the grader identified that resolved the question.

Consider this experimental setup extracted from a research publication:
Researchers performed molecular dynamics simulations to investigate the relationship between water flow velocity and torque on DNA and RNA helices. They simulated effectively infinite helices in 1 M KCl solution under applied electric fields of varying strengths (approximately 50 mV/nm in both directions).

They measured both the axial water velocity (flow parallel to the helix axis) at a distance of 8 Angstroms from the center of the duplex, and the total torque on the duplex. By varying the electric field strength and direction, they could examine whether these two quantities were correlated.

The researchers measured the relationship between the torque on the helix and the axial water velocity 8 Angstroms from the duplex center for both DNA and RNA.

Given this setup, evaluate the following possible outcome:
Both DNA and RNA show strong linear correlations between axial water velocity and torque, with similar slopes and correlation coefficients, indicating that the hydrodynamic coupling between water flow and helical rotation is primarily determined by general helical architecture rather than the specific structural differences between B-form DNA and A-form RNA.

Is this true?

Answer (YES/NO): YES